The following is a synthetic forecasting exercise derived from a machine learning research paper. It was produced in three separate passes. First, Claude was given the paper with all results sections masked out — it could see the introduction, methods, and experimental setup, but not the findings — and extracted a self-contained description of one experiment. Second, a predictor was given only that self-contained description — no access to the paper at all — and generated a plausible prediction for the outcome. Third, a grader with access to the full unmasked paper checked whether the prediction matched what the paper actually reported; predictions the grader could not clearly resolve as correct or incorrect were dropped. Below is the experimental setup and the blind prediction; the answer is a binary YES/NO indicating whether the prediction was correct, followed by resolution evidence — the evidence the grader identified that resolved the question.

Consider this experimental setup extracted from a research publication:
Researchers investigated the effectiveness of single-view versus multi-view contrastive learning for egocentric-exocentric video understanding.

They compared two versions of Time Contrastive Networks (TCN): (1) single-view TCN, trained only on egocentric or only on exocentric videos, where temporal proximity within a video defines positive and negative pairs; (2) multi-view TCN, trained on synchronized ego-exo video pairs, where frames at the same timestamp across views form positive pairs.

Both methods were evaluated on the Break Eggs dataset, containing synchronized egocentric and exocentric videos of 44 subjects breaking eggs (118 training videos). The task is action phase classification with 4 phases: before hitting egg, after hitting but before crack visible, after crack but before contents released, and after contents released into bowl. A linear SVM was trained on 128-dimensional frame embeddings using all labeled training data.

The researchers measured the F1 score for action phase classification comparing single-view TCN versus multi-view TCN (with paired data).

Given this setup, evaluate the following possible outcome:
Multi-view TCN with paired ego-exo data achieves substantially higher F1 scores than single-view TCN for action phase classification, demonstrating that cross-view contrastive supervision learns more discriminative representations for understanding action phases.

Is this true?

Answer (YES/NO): NO